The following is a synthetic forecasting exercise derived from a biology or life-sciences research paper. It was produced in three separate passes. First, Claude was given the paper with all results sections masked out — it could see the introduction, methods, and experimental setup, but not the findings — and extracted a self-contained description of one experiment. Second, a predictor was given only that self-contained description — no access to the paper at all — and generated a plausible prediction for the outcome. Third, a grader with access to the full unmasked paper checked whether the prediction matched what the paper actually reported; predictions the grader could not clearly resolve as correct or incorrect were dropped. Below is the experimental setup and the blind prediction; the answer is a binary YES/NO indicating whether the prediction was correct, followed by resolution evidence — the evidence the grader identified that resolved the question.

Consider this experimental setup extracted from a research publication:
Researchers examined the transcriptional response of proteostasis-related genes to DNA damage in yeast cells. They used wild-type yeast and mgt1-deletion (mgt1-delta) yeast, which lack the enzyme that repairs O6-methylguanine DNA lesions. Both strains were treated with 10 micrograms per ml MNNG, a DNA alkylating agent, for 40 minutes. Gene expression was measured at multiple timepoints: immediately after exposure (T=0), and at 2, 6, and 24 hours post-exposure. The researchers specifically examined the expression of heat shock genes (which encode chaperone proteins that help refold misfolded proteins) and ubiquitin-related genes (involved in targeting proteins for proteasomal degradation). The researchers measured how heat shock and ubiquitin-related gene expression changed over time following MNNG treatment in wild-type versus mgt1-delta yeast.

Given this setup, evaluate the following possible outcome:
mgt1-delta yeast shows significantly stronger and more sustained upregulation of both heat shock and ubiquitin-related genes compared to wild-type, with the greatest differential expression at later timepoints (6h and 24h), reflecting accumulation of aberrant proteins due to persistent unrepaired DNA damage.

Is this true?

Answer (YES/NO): YES